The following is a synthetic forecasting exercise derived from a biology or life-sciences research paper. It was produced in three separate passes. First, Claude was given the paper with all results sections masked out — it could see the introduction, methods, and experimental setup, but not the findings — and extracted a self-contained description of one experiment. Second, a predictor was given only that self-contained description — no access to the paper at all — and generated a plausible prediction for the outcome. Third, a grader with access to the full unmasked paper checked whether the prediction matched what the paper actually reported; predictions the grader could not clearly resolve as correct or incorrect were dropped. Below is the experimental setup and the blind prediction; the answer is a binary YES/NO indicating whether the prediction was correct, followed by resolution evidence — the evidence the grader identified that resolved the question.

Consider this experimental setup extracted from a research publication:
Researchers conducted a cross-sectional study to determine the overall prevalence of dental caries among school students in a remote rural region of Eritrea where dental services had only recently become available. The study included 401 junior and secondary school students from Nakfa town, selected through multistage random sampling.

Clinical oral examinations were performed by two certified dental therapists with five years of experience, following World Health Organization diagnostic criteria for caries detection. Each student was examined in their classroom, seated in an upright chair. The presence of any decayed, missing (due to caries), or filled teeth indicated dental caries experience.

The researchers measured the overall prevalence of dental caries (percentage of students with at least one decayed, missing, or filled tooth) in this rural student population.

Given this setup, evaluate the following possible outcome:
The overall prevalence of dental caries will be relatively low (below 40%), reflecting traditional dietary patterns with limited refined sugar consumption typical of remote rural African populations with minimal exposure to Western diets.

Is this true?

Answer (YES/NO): NO